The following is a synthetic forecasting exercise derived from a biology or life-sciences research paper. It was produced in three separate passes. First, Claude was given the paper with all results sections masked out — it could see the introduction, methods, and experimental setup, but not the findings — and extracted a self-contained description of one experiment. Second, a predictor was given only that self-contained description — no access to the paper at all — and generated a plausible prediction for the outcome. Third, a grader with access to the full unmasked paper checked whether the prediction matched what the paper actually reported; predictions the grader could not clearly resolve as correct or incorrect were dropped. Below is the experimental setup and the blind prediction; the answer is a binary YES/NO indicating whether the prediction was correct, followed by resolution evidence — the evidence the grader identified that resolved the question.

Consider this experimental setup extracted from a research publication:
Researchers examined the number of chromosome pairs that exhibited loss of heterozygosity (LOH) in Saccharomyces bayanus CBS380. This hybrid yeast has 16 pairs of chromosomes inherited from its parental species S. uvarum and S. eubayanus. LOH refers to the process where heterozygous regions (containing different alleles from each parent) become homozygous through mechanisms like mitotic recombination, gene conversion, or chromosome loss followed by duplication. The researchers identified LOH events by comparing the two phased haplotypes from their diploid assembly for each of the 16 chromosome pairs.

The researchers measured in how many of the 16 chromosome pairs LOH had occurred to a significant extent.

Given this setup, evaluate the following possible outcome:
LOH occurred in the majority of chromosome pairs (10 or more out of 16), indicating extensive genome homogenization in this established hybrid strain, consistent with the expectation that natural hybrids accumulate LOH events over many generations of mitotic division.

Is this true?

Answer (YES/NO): NO